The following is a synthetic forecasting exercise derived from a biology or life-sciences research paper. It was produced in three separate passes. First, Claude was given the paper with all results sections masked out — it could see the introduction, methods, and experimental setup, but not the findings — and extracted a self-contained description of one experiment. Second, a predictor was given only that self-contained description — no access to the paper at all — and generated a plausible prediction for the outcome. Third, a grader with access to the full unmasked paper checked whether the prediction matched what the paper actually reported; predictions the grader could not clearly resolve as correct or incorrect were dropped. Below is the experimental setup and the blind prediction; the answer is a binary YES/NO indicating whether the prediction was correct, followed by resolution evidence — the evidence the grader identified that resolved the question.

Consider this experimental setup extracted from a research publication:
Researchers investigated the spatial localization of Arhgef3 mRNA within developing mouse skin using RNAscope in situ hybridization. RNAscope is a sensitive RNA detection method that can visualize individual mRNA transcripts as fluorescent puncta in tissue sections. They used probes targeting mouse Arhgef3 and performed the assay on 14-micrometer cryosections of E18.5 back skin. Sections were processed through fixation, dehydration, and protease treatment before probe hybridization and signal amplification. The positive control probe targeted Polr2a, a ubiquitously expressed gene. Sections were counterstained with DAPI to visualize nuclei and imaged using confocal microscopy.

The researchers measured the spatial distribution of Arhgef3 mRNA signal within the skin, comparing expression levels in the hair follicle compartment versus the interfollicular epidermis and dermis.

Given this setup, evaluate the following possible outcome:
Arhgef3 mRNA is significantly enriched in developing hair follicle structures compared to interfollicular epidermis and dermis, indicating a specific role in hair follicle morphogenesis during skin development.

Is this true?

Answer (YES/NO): YES